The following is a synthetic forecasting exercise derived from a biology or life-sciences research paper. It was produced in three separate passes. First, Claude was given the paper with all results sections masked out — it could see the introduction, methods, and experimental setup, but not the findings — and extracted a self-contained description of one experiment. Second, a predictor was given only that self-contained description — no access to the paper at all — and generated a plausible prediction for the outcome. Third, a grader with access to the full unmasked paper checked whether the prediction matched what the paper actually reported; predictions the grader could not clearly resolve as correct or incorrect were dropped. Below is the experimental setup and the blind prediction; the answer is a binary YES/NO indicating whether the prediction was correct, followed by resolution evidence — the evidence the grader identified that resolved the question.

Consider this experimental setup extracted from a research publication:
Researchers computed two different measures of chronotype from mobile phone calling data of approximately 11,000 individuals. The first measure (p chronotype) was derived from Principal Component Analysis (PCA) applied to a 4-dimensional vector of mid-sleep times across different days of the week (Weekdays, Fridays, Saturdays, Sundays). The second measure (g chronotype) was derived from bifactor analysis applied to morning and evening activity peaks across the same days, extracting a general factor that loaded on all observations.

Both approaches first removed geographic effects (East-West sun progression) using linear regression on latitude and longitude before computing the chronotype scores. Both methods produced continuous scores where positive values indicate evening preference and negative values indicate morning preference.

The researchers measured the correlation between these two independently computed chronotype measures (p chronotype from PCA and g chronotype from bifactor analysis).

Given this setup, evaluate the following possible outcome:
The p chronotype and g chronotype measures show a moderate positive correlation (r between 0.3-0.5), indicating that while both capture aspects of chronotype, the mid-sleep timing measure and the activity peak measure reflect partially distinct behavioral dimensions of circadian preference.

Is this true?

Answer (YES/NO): NO